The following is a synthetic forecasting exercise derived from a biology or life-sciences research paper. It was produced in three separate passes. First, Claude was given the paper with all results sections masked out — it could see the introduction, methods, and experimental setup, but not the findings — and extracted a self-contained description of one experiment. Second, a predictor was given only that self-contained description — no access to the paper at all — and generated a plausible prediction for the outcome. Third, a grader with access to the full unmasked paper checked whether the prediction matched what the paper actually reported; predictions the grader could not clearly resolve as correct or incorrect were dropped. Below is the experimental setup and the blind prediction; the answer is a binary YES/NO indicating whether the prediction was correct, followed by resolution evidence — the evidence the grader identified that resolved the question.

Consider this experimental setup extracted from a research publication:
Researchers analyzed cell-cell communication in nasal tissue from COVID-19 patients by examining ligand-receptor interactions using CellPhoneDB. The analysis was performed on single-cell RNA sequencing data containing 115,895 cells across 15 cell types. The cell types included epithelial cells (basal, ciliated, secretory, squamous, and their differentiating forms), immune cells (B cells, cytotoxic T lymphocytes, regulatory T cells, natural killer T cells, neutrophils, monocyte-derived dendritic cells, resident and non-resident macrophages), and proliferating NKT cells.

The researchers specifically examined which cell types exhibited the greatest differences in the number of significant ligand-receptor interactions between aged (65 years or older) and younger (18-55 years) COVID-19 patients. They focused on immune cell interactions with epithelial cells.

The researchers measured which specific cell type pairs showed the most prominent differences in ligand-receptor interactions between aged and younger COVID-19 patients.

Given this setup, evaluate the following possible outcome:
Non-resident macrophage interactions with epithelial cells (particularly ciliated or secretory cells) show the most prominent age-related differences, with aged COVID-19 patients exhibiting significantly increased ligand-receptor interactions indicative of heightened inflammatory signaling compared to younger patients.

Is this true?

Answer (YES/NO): NO